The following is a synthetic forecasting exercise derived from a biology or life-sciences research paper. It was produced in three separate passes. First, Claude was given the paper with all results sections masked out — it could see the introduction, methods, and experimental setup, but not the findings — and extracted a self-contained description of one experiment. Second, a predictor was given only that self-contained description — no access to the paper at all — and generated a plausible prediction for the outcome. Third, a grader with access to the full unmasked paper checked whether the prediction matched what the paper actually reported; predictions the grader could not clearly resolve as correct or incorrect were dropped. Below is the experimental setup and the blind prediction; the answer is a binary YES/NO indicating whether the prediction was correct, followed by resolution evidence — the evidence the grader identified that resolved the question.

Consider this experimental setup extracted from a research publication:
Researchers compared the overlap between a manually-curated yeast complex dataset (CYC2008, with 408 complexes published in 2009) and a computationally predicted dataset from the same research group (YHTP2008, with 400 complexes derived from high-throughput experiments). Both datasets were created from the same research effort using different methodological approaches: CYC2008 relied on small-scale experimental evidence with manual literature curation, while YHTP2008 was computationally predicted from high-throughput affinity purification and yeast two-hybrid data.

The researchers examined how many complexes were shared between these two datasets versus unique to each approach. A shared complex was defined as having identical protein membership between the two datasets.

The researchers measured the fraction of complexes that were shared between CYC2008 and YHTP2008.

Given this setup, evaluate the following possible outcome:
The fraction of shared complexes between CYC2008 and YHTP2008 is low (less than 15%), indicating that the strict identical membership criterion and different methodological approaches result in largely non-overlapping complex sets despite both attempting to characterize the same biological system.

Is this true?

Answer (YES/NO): NO